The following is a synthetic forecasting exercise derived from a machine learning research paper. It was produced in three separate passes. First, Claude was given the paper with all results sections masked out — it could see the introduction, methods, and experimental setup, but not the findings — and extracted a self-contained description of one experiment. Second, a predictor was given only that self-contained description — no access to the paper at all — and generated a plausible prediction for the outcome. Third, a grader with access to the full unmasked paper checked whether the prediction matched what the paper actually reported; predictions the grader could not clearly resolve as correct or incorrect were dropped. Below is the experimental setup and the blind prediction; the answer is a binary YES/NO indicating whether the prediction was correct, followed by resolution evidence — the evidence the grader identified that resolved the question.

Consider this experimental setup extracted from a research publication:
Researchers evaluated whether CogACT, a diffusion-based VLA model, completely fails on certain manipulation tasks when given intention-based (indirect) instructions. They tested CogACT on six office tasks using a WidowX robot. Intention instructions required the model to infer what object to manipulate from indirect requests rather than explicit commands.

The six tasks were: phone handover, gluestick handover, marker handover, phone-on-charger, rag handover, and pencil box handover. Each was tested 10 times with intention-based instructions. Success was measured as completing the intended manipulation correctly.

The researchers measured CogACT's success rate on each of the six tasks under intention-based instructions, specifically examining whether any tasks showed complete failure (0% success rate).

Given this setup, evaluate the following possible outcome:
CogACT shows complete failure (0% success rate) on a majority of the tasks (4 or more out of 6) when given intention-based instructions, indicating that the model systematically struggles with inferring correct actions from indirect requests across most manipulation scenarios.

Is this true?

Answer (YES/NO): NO